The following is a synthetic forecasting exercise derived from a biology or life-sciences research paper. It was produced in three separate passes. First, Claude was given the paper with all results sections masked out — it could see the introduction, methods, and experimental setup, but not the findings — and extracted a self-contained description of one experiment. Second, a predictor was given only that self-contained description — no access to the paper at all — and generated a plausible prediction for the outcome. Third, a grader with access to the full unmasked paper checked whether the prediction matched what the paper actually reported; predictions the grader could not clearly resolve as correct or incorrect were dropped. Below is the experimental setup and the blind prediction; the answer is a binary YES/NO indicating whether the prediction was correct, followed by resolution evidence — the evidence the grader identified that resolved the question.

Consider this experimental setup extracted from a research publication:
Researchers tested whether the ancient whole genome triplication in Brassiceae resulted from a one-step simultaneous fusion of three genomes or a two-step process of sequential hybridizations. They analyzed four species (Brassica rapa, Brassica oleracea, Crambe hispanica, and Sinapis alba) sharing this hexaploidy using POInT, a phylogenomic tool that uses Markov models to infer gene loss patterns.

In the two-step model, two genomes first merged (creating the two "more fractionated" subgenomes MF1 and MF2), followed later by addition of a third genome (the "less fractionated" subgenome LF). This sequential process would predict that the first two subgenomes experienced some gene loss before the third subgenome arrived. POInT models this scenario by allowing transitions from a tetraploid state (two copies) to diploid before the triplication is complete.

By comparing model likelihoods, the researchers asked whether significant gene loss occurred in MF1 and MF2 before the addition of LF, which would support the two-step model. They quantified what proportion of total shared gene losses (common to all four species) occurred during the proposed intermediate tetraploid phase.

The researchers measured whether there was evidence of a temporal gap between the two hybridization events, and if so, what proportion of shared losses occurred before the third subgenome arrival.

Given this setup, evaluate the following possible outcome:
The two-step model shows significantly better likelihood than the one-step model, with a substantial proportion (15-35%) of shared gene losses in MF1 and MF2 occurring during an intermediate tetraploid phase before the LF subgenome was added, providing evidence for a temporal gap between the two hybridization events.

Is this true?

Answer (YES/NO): YES